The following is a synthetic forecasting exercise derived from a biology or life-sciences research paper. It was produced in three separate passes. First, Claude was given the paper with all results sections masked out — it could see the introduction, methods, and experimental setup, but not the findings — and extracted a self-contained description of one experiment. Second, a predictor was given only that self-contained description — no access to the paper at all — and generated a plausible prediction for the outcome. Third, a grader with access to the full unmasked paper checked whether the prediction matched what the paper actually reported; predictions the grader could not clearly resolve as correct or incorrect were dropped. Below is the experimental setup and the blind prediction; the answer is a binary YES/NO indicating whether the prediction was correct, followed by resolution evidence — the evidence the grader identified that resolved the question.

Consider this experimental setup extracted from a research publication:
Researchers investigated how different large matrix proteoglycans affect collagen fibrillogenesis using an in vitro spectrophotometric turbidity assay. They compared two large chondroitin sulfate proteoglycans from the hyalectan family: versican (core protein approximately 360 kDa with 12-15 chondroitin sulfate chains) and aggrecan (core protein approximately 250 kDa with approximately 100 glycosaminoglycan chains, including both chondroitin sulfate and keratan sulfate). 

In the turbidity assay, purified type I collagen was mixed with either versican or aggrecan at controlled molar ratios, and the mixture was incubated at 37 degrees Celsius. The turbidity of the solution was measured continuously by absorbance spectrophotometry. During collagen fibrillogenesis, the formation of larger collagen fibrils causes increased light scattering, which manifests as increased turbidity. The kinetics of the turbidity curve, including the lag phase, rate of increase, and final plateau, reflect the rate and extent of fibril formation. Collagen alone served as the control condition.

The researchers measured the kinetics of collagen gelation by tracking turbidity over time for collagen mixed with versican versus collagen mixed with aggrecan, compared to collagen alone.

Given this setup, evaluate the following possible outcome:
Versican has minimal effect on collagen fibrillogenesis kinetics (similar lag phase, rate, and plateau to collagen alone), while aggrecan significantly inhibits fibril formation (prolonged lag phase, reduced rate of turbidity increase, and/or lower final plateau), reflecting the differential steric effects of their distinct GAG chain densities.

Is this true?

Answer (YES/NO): NO